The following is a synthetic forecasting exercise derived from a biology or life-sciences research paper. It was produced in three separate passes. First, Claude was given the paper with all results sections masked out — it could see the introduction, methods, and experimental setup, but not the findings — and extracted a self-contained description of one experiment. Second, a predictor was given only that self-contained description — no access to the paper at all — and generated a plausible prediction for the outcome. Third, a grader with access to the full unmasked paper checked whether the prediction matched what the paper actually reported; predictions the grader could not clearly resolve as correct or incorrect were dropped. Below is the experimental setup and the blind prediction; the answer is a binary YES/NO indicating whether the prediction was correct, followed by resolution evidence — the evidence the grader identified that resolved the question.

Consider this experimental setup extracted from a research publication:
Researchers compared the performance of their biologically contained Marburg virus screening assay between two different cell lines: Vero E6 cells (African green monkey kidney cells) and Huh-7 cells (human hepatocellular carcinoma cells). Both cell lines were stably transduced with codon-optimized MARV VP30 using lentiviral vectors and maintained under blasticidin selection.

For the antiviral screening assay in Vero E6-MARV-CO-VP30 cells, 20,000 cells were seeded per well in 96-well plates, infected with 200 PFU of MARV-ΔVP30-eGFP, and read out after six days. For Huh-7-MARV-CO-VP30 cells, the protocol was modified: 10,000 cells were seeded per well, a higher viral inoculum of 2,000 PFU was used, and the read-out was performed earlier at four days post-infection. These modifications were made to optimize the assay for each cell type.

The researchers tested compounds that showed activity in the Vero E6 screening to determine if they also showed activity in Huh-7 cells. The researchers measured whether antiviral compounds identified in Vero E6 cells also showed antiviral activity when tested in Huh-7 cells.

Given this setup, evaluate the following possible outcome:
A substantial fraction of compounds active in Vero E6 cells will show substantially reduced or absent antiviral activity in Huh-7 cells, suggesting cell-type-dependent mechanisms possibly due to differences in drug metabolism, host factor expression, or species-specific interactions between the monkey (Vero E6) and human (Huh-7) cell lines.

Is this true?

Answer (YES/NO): YES